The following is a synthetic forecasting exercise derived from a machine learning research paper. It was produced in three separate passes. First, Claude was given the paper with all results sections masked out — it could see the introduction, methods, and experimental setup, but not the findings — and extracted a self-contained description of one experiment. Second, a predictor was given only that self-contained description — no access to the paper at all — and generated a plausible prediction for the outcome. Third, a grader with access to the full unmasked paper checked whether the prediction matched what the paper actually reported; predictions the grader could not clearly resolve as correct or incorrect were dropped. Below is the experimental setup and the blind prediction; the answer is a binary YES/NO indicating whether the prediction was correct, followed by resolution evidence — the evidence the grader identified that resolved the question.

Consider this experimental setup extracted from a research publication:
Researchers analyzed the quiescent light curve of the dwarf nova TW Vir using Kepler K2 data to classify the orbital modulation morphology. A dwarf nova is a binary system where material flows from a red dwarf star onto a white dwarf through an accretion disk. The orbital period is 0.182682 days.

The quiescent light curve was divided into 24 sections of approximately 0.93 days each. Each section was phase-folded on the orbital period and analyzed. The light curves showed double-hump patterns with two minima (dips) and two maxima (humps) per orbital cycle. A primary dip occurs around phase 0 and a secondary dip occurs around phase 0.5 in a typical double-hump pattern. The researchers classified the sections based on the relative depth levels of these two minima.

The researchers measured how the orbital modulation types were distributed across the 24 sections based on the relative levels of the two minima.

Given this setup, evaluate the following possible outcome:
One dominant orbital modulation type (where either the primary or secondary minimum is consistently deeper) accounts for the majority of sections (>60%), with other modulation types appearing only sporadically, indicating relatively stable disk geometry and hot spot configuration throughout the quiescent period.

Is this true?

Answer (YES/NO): NO